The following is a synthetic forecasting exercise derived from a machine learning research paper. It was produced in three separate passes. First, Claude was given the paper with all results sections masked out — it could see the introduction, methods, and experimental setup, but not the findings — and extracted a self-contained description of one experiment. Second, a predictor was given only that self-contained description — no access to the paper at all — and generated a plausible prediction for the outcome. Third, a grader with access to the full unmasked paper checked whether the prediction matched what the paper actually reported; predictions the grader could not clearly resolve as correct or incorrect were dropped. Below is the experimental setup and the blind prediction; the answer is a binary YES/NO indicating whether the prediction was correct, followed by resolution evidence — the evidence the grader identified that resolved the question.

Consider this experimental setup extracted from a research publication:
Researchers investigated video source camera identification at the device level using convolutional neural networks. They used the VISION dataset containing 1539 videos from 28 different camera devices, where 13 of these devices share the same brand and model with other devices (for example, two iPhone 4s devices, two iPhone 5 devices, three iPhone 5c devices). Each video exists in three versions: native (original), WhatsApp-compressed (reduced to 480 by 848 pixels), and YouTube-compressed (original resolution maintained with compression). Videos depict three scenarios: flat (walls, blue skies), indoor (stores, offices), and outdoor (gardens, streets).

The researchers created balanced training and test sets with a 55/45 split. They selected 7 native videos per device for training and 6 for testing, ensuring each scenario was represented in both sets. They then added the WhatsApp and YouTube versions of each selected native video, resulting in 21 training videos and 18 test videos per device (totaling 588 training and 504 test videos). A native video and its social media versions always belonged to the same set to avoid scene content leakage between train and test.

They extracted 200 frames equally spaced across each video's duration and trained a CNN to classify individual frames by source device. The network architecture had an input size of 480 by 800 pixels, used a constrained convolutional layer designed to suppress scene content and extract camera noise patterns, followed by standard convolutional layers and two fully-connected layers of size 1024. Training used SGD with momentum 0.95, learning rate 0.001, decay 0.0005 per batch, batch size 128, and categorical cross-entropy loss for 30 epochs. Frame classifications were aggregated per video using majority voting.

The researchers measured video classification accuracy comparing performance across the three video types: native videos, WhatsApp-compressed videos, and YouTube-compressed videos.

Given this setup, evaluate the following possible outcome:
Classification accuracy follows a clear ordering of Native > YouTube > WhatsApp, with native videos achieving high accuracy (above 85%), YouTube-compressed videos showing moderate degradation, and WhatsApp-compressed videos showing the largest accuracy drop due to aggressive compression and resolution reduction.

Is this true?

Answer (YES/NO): NO